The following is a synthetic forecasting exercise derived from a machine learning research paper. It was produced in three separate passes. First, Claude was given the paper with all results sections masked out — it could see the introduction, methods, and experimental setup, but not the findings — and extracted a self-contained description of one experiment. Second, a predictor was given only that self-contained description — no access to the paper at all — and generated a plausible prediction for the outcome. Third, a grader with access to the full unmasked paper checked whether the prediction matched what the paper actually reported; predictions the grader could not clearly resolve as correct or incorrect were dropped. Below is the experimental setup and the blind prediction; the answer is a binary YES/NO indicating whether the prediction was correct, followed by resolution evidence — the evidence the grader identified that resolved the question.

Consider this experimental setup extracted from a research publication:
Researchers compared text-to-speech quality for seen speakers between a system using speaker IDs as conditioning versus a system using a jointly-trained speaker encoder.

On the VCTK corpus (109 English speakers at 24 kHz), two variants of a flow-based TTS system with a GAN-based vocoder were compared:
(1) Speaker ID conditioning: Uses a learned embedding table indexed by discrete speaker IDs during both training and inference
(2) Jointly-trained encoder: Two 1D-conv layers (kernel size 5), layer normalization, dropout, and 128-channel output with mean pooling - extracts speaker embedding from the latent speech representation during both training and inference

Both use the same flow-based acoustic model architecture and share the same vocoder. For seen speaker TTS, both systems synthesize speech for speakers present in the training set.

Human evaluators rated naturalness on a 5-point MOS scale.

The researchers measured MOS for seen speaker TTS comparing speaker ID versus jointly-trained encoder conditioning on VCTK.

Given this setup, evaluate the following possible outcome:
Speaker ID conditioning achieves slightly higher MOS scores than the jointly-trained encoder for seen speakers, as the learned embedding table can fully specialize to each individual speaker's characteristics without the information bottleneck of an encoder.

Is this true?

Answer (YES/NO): NO